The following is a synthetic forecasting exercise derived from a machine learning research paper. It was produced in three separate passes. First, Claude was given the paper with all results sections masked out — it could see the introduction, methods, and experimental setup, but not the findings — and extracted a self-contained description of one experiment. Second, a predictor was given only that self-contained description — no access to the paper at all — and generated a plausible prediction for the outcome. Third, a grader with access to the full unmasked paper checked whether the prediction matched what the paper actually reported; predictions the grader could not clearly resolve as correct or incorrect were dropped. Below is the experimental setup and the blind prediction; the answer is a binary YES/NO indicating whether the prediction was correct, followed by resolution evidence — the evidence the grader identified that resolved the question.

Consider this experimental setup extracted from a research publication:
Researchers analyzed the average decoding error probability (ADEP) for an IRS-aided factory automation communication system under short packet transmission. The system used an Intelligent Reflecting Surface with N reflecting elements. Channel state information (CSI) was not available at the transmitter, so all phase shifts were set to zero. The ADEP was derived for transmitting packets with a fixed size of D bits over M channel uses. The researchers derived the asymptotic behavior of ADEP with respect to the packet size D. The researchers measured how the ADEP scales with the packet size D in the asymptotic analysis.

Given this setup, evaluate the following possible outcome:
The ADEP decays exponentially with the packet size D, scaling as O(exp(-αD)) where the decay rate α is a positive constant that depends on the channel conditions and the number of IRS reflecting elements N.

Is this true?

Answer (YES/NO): NO